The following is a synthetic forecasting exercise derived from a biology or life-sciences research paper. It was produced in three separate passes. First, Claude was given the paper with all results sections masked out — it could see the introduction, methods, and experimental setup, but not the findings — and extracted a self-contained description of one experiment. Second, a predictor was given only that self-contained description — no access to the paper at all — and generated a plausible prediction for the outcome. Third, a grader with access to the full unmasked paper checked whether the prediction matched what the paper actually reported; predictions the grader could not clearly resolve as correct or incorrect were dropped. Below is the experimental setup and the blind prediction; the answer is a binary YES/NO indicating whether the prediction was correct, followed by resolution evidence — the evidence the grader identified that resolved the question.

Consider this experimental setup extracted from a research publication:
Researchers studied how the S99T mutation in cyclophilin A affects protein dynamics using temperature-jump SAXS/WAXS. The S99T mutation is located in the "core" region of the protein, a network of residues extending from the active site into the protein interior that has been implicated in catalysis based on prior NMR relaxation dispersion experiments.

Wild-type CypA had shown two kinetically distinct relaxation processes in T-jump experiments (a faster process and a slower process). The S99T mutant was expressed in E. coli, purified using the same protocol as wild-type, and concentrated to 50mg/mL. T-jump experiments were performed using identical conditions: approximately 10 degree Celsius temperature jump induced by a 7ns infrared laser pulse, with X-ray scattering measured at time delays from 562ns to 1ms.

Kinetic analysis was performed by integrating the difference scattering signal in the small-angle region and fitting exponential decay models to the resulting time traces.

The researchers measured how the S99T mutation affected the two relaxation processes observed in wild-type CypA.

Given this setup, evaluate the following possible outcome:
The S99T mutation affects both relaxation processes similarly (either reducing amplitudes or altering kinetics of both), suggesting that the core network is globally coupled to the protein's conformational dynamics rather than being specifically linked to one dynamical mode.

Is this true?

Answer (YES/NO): NO